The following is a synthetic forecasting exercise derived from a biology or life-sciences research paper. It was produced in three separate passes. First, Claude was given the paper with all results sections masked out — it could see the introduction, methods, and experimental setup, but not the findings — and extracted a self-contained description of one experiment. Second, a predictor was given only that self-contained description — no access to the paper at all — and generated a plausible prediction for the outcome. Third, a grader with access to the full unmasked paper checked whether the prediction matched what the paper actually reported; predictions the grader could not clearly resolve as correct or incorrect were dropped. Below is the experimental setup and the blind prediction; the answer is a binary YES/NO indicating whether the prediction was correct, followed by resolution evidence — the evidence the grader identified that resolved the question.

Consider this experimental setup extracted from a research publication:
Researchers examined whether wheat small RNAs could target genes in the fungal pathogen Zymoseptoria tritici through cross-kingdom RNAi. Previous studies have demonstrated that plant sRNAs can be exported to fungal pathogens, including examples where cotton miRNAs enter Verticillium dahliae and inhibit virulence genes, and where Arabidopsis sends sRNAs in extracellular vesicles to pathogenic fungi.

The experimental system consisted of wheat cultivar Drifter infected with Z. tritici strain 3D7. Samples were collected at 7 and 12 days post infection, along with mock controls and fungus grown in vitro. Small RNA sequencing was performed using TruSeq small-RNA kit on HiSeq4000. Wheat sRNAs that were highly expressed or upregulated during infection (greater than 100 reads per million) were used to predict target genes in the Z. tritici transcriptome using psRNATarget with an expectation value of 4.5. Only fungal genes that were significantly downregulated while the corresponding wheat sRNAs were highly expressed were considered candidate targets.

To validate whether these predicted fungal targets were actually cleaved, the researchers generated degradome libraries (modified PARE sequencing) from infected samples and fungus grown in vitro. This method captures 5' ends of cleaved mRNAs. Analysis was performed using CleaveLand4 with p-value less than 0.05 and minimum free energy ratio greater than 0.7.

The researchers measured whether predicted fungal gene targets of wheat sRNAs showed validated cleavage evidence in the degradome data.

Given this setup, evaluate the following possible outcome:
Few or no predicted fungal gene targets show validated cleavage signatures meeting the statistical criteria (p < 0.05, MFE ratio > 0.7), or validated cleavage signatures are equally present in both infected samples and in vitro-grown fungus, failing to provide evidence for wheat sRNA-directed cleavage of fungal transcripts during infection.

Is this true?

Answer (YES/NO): YES